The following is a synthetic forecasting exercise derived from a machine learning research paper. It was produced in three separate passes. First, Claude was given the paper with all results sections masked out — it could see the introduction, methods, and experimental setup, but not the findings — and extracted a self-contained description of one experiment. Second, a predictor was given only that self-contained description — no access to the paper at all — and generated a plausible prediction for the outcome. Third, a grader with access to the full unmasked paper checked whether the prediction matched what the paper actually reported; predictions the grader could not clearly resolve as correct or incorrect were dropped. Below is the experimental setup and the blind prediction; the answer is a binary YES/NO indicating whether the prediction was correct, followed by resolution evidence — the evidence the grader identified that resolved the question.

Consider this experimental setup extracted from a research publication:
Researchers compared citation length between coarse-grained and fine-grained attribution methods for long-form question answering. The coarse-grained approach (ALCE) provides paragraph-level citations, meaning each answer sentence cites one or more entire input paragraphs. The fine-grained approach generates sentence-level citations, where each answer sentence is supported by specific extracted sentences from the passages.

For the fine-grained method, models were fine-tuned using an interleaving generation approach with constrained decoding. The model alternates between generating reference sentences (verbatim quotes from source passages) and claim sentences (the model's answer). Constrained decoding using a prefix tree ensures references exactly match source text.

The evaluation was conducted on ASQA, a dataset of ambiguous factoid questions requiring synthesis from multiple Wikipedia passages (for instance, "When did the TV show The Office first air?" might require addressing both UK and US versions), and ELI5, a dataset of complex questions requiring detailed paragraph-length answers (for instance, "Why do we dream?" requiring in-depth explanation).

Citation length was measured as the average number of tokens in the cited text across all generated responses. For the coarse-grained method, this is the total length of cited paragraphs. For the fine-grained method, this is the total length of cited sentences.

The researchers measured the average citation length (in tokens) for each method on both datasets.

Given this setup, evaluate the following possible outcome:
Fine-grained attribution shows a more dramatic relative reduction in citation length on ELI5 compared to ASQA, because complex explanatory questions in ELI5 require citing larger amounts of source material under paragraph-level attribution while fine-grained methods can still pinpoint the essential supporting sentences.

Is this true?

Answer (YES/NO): NO